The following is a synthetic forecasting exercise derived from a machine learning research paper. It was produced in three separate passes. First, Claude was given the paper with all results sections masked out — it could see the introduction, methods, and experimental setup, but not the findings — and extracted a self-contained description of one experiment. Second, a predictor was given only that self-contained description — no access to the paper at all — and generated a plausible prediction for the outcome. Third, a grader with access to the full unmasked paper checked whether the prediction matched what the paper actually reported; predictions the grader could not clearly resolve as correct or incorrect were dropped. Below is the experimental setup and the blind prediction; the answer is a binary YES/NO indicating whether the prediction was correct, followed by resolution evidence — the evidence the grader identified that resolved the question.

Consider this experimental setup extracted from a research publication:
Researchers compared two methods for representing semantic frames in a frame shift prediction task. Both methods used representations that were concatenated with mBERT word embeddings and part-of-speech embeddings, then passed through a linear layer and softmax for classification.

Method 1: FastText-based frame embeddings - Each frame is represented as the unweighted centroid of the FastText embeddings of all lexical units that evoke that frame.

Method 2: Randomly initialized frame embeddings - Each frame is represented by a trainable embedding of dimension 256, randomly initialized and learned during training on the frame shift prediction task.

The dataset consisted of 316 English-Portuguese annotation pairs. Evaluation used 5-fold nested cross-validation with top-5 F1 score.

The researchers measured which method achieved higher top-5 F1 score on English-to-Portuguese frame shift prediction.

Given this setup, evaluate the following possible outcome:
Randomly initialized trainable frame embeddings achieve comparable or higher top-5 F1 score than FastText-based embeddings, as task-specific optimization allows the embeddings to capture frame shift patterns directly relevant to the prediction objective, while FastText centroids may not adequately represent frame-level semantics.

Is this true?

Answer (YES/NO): NO